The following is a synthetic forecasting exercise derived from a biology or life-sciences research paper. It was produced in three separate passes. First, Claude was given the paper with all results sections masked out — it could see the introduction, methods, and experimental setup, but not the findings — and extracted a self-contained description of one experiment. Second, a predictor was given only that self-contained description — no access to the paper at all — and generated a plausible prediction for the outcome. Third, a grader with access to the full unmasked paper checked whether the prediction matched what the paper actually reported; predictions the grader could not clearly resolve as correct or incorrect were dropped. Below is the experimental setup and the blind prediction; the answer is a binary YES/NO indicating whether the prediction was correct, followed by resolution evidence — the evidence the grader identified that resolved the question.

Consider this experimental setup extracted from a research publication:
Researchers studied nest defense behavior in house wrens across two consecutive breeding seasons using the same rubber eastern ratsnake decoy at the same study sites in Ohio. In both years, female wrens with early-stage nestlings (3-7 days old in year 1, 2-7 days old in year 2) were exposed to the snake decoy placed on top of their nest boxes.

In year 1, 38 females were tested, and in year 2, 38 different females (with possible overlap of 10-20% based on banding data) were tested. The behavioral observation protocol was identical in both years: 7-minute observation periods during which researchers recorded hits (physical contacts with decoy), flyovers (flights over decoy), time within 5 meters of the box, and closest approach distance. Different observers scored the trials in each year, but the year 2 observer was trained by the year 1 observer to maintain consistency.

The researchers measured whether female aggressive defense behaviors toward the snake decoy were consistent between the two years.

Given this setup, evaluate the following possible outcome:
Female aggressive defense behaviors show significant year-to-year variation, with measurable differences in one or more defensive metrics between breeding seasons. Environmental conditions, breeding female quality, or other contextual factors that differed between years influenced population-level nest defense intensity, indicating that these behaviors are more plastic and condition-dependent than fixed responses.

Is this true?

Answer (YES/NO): NO